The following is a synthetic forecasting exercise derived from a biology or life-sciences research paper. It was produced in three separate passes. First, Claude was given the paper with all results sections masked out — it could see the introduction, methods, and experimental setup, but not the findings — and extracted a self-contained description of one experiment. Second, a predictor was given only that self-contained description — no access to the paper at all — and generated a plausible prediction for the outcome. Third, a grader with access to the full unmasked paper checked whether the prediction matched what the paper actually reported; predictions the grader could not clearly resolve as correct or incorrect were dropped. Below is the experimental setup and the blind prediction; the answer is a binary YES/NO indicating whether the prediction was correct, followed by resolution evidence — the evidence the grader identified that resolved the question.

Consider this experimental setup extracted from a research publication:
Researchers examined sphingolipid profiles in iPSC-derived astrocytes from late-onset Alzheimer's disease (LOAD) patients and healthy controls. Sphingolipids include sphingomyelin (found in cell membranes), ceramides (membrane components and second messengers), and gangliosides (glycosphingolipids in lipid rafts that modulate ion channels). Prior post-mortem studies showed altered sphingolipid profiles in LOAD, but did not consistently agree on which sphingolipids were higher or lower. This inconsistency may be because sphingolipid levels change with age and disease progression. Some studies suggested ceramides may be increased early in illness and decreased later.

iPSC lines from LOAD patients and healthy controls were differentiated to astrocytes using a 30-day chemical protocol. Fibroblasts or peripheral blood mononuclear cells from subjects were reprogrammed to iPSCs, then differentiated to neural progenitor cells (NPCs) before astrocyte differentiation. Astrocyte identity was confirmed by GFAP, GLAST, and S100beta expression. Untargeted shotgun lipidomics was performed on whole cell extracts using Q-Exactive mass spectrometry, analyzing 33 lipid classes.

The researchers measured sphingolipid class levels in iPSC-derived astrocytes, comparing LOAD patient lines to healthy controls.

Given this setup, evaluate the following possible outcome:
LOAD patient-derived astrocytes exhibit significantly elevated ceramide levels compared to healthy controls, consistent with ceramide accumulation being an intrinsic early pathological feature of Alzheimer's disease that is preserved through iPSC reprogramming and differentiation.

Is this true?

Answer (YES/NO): NO